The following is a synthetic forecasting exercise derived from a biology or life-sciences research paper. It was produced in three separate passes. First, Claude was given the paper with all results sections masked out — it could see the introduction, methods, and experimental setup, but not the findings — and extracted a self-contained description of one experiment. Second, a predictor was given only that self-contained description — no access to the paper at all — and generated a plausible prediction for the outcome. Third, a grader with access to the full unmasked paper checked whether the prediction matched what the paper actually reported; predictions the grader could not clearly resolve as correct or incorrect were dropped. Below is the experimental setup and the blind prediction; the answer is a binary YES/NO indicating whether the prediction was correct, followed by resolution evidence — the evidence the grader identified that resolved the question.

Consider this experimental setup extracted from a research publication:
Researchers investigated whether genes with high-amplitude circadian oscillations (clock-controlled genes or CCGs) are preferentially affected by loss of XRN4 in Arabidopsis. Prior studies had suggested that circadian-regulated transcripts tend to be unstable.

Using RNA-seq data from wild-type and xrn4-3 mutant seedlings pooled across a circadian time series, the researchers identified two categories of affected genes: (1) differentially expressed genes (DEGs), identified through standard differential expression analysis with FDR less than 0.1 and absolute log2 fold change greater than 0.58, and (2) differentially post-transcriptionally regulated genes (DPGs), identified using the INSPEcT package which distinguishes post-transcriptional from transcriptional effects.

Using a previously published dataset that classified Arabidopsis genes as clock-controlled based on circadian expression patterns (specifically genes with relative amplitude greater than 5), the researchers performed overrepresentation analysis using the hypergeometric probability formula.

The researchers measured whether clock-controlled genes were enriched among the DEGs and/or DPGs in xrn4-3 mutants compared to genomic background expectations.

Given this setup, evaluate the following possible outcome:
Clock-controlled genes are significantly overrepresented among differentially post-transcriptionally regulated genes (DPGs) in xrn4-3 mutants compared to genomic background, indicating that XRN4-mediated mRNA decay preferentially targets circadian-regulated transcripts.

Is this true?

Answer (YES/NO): YES